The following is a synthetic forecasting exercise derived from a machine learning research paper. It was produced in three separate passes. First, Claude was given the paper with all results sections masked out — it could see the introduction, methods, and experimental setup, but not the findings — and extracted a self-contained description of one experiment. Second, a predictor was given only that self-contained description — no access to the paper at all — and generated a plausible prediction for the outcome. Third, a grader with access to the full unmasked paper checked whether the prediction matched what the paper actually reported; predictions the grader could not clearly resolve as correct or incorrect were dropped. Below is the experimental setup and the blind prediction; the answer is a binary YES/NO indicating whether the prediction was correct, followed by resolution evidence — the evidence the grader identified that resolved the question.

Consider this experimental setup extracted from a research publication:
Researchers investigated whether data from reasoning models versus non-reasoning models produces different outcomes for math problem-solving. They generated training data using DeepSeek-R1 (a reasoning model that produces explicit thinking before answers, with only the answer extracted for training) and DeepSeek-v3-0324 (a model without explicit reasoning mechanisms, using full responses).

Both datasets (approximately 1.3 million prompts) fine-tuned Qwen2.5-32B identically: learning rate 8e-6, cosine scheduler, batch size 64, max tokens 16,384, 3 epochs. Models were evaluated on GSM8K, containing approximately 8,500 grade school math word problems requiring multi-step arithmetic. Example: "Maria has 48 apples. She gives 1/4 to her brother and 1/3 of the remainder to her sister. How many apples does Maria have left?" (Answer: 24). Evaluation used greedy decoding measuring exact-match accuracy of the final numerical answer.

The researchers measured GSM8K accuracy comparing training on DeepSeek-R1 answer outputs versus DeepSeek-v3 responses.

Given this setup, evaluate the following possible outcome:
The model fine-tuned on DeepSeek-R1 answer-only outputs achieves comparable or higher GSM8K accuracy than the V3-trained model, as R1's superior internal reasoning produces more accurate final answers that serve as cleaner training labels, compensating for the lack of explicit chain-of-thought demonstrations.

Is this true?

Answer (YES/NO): YES